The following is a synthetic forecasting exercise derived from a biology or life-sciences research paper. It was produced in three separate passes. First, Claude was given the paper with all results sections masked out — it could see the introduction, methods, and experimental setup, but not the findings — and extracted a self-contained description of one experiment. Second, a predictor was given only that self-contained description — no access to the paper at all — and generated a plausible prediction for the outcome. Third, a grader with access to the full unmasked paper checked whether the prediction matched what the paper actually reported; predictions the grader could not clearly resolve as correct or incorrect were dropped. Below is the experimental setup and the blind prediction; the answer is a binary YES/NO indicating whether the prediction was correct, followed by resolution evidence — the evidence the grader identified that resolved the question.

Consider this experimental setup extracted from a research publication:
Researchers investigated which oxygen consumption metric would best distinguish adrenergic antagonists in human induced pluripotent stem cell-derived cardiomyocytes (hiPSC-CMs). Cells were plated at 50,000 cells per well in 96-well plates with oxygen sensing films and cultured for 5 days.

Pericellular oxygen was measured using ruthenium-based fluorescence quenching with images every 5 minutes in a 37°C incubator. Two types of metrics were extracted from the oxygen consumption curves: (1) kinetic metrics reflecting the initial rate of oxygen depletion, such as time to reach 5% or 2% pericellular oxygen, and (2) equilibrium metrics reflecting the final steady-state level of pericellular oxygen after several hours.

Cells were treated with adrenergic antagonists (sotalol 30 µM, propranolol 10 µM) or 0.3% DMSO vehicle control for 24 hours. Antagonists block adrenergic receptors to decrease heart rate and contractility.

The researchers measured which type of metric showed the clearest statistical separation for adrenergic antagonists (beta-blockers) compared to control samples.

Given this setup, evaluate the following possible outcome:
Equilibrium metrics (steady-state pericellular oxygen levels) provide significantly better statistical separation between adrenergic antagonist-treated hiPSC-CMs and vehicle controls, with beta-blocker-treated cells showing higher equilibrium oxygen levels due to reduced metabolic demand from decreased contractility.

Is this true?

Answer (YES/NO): YES